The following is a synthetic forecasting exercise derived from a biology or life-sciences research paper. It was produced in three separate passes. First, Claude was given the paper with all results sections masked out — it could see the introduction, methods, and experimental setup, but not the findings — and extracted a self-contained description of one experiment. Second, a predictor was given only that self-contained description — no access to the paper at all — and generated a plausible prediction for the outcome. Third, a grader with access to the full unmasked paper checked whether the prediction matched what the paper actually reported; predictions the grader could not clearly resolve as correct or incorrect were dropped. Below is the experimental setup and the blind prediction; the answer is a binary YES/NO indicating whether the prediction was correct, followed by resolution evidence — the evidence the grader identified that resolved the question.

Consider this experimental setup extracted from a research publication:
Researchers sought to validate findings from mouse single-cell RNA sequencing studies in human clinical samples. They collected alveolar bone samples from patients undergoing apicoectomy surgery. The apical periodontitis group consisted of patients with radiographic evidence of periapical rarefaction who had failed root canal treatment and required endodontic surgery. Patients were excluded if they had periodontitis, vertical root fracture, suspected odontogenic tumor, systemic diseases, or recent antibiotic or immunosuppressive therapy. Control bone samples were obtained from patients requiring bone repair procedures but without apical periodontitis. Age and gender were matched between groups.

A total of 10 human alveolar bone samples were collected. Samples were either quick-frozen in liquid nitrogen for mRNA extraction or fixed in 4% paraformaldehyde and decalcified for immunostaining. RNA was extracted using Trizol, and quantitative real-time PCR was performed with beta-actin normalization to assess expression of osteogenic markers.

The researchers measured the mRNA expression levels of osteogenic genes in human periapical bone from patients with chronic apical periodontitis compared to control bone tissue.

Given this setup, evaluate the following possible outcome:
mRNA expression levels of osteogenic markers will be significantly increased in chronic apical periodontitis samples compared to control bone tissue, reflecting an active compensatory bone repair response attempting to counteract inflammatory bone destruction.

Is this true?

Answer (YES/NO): YES